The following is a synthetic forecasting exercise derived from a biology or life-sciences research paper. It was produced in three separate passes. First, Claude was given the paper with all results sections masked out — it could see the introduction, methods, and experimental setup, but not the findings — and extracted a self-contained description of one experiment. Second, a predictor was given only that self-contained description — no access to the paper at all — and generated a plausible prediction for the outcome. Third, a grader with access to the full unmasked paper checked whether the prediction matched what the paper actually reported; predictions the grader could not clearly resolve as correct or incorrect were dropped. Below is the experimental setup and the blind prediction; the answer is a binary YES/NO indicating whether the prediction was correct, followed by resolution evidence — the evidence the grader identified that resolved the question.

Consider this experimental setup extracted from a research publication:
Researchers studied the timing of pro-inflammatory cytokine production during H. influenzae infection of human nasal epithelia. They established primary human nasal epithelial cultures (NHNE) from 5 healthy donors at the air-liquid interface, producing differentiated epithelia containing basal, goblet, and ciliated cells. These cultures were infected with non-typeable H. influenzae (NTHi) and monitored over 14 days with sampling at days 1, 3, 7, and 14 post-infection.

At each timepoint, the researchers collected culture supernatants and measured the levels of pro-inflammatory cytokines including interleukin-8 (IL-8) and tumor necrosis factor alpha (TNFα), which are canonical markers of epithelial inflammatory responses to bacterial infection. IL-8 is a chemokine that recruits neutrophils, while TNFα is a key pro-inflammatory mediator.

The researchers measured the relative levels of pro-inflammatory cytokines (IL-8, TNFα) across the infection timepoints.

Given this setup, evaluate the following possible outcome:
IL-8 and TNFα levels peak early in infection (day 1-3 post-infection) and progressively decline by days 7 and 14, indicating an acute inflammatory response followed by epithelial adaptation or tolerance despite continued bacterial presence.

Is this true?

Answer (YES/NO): NO